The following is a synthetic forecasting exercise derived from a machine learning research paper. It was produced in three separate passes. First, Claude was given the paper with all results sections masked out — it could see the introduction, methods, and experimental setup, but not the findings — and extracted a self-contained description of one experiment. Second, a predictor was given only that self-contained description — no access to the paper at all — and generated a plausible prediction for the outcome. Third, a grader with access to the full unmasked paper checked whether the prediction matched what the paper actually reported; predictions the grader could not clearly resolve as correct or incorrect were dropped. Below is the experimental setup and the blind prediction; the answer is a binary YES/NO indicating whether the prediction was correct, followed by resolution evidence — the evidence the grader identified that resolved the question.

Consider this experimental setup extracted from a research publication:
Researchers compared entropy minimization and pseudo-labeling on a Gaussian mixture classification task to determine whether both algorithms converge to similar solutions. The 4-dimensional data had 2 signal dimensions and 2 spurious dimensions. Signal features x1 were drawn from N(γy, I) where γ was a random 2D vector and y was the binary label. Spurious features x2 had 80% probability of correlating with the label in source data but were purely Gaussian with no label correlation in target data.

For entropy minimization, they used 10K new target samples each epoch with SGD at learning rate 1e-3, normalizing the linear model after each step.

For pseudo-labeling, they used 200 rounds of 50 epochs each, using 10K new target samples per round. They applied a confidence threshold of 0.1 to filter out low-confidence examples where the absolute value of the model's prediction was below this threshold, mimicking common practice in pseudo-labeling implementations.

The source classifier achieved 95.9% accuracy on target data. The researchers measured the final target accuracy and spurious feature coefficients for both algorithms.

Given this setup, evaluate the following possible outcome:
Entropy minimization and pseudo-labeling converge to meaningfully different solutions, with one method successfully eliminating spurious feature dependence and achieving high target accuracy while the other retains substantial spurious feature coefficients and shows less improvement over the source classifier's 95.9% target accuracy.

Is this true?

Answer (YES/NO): NO